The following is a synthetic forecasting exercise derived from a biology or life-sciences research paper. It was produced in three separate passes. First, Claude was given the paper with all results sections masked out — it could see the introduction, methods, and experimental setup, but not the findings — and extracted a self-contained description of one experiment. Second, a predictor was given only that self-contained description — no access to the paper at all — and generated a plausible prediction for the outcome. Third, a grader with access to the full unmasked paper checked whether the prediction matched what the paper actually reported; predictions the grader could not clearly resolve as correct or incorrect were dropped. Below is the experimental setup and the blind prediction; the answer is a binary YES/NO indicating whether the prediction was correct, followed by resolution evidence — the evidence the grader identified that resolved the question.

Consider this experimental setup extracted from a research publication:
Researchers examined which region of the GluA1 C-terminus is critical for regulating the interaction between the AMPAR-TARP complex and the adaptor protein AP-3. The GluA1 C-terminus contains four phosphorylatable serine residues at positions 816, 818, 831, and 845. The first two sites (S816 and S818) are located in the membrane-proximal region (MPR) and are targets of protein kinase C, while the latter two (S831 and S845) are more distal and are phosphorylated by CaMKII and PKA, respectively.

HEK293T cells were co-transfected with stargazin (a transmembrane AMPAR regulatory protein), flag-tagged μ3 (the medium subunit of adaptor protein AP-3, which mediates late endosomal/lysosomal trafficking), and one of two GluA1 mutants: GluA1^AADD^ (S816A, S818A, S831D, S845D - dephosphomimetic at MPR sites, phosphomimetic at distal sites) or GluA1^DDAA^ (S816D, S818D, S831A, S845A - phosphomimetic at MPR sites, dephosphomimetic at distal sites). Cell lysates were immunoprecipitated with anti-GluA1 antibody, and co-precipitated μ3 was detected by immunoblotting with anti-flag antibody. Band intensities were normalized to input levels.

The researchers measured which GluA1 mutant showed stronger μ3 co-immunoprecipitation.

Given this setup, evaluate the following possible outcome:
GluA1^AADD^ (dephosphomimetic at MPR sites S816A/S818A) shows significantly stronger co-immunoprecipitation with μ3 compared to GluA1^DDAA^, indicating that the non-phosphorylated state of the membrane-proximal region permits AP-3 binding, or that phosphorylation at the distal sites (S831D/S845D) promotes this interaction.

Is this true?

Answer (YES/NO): YES